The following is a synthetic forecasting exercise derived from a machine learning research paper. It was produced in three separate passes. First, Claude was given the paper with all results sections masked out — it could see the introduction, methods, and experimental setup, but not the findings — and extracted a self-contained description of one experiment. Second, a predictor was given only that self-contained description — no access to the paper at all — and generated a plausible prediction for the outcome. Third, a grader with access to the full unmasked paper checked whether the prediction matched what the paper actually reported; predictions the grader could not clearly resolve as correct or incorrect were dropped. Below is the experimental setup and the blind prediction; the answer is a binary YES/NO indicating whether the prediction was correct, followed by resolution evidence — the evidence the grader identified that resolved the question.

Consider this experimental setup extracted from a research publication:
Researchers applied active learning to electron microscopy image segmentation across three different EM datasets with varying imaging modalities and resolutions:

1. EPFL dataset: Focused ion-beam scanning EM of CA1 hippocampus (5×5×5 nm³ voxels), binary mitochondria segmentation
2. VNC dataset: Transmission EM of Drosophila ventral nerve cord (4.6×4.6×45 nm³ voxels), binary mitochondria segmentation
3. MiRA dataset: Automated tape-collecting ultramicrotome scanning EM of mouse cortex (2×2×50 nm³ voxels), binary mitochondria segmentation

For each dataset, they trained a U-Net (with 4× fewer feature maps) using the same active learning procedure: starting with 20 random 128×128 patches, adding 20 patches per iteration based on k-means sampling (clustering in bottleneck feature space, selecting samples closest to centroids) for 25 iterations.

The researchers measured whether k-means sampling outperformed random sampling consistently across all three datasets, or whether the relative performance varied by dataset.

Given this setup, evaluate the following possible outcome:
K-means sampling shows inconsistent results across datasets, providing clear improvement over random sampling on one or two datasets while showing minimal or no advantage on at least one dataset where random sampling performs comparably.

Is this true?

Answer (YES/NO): NO